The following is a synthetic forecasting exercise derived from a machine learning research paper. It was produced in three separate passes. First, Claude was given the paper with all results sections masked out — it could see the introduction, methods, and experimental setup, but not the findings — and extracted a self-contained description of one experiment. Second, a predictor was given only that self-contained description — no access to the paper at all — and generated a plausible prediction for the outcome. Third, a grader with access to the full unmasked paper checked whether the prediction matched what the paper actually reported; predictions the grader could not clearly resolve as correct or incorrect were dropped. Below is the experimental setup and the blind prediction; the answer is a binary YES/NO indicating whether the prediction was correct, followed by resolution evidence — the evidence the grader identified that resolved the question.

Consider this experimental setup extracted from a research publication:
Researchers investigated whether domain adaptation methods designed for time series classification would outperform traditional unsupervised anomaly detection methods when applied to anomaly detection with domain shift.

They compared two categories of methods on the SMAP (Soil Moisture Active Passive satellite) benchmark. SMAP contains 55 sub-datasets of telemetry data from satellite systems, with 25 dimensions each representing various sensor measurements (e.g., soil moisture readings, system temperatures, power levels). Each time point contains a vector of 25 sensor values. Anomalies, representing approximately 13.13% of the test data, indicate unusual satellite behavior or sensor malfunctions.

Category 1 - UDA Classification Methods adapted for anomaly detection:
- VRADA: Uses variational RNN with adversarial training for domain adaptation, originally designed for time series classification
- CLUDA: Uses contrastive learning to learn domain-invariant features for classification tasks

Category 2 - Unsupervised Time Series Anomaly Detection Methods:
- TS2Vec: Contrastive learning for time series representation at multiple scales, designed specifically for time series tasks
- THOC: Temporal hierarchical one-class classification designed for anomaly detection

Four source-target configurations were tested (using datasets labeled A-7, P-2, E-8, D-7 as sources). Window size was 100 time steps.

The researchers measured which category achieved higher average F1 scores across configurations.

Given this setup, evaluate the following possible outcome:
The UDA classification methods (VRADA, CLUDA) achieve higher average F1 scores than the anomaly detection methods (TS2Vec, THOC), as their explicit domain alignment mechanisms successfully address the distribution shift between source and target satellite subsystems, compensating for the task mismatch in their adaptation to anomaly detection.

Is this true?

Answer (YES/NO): NO